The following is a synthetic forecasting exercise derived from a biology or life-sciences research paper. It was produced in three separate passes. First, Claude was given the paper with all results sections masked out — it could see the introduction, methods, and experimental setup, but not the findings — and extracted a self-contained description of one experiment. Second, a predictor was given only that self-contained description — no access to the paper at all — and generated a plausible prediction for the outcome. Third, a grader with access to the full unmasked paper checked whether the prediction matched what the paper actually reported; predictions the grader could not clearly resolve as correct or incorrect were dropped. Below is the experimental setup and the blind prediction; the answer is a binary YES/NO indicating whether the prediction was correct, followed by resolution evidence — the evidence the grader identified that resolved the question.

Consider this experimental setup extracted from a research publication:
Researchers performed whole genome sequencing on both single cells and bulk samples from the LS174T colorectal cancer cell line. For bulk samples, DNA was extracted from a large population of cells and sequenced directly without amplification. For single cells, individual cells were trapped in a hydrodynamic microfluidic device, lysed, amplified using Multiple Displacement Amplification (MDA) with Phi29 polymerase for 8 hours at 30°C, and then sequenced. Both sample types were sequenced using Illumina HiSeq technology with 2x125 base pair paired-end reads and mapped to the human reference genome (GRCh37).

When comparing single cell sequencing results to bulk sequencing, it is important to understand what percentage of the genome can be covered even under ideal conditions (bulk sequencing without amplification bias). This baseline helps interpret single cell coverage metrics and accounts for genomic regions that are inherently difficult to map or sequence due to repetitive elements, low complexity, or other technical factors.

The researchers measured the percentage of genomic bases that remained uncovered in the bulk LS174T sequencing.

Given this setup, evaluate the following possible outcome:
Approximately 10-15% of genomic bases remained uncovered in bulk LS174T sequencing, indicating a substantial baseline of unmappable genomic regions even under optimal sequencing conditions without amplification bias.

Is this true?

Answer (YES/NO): NO